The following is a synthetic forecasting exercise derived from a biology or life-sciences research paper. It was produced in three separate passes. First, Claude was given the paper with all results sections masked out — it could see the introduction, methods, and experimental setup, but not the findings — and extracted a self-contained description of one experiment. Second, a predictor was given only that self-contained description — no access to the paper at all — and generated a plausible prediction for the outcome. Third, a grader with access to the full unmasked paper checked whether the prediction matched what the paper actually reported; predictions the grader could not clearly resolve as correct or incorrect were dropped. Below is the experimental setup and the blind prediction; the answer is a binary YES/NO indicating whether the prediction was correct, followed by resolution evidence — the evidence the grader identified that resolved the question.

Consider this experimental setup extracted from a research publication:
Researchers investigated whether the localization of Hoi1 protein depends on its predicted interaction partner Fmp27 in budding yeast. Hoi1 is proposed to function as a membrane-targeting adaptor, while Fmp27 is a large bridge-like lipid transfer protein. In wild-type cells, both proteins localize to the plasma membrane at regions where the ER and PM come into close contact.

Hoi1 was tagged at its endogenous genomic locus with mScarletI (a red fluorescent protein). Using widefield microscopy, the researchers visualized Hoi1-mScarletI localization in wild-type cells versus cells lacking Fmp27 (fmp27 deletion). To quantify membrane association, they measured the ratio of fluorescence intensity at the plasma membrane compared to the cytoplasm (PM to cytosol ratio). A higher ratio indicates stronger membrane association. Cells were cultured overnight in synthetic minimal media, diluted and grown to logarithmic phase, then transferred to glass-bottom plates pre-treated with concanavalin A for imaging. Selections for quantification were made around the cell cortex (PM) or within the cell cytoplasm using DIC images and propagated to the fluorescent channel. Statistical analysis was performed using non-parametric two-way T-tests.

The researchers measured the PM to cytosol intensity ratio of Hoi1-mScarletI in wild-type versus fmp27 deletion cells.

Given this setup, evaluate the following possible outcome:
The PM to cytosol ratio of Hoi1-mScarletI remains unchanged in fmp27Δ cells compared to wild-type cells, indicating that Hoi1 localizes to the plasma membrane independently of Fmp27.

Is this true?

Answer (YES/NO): NO